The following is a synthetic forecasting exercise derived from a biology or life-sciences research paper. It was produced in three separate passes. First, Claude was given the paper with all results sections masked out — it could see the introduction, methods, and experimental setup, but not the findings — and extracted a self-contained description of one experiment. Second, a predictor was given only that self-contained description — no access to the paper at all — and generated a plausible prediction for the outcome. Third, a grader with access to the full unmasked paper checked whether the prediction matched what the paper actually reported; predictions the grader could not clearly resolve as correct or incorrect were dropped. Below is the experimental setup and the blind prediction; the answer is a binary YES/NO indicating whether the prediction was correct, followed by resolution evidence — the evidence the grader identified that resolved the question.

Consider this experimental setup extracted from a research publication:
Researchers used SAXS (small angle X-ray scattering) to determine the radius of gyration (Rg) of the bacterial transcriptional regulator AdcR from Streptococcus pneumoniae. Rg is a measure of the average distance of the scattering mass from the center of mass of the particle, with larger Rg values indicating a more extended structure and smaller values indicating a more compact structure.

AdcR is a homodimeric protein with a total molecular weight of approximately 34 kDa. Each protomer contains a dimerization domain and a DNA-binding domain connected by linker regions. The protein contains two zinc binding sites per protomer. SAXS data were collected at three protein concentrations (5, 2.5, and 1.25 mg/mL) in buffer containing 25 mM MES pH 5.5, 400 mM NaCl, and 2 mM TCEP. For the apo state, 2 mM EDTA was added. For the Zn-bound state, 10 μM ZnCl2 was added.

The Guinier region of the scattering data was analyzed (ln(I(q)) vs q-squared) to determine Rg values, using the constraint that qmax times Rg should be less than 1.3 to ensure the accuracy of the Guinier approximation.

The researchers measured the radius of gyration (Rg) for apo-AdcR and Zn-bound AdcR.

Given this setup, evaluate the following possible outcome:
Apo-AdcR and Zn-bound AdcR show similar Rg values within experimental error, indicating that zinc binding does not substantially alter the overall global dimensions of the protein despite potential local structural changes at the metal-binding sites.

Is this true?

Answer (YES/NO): NO